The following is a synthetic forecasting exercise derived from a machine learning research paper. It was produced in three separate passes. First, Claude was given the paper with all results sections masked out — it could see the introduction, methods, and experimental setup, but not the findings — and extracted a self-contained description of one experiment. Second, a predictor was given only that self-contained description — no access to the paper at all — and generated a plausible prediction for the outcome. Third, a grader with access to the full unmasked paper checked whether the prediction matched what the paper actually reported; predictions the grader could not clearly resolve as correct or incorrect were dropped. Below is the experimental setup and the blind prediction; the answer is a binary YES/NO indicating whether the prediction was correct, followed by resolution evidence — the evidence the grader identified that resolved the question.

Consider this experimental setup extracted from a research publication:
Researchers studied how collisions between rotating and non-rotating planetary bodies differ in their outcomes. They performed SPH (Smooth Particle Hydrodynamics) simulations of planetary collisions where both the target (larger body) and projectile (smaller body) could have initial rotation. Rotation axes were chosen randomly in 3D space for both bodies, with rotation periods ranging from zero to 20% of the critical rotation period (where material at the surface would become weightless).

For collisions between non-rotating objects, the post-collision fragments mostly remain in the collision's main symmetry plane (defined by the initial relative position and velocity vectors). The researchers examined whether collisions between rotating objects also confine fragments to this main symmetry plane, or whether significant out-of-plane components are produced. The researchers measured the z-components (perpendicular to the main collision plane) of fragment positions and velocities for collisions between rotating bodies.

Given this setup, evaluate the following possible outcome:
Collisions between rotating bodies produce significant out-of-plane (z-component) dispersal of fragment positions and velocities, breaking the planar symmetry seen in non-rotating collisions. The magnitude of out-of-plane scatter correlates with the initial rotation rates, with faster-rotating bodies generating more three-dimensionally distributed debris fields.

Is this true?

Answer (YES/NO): NO